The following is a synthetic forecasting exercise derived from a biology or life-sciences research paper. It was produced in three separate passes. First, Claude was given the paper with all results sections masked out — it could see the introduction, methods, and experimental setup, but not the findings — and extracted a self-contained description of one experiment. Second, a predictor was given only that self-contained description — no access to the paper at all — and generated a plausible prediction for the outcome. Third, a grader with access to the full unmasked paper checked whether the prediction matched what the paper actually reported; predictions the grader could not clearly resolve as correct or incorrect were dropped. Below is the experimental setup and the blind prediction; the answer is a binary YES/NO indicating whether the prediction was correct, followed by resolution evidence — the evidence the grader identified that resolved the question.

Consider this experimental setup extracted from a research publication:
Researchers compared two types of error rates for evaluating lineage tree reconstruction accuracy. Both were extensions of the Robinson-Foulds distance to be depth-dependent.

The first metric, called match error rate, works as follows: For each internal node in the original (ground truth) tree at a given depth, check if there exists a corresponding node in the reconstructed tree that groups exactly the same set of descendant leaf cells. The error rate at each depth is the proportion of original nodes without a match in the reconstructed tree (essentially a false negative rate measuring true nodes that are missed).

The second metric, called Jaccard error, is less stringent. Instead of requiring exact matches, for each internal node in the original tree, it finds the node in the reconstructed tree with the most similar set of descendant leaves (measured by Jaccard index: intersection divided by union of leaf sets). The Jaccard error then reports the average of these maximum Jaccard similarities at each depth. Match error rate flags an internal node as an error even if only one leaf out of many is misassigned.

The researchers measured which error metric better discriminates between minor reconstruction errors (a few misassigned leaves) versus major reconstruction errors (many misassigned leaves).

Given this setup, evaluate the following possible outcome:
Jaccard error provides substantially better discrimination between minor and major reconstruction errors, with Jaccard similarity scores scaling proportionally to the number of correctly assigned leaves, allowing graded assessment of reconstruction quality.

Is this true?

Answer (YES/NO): YES